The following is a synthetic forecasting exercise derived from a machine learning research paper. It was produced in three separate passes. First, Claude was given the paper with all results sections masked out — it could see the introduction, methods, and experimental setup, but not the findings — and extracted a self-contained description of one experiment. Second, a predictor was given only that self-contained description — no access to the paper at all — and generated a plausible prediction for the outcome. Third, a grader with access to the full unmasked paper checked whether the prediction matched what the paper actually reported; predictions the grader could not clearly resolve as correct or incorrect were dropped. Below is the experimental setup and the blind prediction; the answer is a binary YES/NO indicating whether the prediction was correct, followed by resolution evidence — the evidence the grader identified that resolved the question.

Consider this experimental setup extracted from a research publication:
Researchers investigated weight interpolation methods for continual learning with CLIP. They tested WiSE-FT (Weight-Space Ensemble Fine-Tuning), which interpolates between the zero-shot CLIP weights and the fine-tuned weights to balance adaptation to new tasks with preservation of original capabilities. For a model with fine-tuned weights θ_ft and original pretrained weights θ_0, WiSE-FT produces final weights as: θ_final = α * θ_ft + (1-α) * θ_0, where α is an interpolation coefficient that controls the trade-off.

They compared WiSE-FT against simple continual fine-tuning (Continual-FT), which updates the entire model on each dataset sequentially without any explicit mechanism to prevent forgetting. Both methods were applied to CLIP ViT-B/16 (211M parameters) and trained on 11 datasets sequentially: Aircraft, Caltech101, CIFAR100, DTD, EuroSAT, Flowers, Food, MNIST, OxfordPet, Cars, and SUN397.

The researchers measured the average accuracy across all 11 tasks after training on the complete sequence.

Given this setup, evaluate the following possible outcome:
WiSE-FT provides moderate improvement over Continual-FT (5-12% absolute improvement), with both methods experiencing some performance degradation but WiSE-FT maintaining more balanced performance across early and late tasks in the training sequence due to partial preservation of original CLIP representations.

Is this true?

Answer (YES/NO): NO